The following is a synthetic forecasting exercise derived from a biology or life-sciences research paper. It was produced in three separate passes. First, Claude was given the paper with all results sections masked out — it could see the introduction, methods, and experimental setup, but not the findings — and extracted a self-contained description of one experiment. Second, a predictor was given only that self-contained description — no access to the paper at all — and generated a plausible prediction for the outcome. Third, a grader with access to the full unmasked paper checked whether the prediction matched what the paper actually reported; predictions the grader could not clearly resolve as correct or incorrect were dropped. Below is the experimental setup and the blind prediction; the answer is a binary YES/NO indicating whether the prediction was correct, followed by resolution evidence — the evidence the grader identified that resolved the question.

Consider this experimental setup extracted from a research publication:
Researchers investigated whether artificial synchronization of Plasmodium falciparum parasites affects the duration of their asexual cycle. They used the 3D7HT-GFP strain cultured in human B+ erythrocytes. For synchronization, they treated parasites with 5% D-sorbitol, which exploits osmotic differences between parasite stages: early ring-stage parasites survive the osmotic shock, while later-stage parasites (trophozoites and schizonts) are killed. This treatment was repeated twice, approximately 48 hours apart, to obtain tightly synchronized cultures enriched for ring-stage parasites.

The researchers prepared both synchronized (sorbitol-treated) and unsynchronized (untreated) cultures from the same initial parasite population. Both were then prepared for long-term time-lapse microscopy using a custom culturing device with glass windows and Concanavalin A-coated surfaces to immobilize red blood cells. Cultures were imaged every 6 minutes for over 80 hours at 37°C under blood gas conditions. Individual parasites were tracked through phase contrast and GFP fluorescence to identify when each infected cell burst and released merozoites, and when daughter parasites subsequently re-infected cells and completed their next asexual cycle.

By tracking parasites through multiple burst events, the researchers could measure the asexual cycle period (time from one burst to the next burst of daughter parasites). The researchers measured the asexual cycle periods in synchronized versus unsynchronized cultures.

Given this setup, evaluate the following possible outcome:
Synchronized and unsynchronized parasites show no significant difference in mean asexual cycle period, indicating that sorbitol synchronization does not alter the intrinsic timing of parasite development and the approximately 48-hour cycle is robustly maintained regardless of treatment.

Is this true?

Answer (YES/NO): NO